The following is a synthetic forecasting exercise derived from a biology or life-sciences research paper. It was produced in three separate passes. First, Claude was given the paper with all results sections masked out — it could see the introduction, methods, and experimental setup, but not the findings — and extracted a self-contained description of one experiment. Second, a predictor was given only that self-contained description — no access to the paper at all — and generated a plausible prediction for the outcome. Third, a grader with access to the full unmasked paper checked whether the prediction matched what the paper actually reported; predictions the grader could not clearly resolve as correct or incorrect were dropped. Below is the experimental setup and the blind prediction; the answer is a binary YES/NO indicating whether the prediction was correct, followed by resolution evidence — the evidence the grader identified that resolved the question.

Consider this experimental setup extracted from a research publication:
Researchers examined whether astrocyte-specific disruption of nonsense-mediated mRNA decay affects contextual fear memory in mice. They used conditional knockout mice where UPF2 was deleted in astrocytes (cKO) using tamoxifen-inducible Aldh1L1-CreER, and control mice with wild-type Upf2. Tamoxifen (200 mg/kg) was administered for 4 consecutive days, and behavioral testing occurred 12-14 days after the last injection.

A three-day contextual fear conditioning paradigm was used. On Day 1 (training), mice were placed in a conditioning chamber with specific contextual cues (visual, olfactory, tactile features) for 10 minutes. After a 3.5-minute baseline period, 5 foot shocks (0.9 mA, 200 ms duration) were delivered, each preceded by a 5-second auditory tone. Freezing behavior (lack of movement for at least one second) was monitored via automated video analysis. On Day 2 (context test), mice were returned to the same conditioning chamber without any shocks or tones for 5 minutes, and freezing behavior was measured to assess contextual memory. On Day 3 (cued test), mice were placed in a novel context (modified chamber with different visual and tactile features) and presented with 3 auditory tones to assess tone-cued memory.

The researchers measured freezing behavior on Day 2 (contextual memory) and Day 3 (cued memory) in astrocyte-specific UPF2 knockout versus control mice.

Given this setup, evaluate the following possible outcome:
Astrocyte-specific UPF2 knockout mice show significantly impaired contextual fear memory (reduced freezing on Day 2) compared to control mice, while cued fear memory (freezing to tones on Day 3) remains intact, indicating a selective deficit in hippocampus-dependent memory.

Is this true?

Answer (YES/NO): NO